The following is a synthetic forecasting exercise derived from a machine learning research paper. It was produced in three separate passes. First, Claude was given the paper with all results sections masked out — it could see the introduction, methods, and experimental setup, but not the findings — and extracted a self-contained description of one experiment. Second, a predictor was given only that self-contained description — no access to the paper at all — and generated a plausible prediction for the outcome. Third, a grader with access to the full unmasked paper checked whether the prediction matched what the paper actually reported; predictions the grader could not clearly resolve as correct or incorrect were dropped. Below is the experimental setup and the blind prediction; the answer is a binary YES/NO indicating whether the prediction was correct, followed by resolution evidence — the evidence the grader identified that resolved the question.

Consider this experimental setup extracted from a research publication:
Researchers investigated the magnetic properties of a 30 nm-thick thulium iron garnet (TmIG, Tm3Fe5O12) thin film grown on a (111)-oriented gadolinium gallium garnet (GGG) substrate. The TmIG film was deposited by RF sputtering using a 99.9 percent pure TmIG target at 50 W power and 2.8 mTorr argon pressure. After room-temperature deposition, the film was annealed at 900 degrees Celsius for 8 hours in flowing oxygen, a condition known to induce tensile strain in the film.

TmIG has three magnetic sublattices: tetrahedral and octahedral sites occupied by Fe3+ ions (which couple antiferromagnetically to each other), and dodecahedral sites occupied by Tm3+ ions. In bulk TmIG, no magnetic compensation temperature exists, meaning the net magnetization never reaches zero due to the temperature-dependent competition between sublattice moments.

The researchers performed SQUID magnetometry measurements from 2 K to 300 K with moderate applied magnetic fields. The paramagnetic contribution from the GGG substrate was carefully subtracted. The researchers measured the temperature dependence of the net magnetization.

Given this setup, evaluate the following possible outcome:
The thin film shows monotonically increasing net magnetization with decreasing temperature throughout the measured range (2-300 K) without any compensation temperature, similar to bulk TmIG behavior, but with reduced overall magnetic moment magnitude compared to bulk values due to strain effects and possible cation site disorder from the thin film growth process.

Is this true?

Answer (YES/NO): NO